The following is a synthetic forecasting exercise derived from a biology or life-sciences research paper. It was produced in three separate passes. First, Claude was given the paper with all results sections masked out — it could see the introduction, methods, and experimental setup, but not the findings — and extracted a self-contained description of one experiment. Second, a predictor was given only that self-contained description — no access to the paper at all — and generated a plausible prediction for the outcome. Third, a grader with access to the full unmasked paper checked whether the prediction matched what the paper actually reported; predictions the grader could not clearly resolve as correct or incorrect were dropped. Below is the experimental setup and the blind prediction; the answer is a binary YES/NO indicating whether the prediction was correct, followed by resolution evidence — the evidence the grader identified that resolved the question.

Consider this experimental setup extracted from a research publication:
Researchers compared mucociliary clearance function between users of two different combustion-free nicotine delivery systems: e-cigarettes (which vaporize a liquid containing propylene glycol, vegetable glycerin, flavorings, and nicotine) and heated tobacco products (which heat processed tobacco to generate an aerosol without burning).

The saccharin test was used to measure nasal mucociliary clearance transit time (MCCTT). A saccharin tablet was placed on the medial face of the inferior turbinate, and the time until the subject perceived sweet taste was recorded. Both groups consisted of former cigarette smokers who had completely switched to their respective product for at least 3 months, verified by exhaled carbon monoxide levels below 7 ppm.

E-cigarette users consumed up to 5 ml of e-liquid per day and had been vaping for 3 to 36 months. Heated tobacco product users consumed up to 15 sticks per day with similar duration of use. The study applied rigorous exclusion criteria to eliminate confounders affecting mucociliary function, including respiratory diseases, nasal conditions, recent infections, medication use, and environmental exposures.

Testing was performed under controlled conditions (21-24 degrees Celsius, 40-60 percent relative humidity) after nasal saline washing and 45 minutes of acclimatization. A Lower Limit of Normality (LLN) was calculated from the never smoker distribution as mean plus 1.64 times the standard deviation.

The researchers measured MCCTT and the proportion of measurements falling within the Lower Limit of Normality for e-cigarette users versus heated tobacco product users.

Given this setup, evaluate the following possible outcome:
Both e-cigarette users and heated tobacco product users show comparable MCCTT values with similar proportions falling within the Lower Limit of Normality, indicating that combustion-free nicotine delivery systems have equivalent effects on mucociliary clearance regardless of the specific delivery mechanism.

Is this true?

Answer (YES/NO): YES